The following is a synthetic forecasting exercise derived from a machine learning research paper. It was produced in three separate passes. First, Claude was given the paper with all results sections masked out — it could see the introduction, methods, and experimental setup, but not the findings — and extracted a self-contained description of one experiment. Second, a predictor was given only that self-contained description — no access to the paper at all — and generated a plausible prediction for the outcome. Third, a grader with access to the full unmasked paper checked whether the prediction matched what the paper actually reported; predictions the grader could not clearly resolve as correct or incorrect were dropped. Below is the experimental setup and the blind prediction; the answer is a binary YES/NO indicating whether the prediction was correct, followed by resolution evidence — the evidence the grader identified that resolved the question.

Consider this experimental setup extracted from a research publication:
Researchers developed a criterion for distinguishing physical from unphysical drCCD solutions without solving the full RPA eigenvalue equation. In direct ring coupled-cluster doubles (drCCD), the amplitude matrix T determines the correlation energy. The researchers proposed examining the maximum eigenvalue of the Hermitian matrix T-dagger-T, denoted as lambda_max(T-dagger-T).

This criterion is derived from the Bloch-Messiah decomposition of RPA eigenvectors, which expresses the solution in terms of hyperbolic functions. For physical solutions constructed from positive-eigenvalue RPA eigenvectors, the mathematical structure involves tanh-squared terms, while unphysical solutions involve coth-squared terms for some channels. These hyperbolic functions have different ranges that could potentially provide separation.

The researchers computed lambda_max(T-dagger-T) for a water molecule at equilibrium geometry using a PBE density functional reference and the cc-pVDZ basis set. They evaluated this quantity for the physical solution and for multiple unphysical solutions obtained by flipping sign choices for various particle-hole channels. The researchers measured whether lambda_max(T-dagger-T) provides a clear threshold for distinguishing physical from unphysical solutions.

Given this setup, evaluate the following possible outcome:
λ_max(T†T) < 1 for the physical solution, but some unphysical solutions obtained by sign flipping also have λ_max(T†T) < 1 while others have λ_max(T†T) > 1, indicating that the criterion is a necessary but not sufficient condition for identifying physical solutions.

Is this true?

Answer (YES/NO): NO